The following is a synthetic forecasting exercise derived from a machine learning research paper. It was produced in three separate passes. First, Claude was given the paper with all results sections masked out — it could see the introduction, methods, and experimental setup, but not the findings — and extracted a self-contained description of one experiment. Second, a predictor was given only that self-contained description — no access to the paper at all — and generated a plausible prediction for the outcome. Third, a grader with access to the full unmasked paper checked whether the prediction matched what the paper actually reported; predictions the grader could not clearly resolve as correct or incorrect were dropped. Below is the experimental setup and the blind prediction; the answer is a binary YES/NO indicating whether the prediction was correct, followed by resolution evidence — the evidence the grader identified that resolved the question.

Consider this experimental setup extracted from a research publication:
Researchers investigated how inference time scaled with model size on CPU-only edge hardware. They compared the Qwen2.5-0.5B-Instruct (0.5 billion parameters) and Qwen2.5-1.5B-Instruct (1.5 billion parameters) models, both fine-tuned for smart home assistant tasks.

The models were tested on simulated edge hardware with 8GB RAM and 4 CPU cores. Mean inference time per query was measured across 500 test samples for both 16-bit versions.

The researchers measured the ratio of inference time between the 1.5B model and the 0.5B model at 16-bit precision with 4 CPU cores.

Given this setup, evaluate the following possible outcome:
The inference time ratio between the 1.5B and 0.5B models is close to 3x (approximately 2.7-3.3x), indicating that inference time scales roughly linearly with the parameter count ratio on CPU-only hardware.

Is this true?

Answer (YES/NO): NO